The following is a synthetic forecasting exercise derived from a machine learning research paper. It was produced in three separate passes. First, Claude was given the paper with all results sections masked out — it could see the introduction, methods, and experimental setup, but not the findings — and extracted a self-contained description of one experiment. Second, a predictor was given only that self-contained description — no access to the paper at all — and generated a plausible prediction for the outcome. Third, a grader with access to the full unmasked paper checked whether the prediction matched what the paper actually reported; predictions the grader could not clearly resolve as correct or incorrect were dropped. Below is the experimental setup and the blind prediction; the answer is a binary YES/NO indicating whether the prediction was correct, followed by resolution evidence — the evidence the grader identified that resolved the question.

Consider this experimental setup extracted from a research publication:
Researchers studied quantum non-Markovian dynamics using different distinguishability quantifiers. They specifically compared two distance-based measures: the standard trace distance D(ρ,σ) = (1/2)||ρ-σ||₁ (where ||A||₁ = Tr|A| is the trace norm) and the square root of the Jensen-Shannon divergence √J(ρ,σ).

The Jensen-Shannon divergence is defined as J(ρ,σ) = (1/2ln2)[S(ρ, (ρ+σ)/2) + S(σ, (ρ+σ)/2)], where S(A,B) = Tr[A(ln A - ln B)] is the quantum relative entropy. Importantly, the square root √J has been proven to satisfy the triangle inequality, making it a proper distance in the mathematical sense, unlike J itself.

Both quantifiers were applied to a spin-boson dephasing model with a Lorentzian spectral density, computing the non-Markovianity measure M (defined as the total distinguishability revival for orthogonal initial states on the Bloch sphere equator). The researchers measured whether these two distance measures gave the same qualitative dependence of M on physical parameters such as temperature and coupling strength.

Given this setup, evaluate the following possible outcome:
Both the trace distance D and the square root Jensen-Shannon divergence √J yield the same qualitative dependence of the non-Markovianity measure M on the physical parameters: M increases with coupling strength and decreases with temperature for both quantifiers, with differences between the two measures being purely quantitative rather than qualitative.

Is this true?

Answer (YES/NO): NO